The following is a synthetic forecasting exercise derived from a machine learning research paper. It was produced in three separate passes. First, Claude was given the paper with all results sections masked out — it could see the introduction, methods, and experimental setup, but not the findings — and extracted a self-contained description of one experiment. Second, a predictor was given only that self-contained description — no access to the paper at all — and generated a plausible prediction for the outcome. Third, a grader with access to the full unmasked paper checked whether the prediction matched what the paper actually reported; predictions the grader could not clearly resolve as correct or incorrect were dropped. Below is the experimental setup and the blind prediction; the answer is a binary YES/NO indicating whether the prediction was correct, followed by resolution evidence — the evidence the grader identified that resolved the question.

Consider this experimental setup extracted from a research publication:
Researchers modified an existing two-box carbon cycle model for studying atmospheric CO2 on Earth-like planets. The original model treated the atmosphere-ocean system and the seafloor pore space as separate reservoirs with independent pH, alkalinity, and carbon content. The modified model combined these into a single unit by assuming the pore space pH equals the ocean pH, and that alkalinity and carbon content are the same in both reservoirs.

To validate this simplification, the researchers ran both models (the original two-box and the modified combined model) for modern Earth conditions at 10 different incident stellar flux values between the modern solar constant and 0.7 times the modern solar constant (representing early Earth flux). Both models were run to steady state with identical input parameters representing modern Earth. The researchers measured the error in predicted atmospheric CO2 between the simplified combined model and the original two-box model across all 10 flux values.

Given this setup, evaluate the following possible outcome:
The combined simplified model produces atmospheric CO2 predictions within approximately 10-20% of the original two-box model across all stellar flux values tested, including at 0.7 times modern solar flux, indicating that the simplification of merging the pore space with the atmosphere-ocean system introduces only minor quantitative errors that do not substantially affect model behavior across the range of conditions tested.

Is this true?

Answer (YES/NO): NO